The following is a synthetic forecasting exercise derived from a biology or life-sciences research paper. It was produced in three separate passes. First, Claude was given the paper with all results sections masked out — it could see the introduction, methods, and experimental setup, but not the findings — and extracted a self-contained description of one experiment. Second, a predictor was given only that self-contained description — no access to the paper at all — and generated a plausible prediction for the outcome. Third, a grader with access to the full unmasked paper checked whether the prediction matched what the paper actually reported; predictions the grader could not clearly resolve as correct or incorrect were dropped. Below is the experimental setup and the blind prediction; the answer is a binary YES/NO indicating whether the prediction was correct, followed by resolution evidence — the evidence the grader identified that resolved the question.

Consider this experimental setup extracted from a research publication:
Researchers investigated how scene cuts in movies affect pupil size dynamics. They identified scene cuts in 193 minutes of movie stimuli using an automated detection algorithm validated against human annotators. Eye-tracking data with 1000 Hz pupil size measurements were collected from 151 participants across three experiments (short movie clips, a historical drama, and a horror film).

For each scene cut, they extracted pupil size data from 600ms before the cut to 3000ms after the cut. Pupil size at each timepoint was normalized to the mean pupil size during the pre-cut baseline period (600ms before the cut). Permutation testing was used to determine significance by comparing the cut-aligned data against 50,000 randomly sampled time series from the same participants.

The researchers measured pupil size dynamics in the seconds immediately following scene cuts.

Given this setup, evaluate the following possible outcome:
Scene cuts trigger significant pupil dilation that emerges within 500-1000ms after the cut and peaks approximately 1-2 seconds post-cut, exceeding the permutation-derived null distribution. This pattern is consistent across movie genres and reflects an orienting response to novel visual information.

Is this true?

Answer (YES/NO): NO